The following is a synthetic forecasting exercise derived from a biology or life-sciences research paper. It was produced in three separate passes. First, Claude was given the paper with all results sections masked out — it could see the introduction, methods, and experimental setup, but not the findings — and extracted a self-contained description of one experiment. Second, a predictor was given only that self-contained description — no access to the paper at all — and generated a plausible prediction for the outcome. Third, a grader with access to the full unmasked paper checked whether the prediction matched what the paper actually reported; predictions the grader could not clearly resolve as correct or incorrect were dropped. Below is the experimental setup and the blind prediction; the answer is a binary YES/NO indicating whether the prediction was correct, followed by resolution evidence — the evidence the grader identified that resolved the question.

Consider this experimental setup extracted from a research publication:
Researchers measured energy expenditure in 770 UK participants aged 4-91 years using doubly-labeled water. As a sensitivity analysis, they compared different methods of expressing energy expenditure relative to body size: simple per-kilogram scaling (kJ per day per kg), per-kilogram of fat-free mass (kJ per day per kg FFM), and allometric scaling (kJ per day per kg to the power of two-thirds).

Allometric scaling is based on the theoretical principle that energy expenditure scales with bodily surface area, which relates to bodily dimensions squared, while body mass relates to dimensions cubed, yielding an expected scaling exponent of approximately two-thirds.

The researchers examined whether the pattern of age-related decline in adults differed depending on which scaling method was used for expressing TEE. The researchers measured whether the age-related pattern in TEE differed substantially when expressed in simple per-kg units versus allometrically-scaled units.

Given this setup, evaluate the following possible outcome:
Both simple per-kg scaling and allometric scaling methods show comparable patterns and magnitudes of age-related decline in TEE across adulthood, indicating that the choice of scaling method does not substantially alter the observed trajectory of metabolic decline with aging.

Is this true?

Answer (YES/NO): NO